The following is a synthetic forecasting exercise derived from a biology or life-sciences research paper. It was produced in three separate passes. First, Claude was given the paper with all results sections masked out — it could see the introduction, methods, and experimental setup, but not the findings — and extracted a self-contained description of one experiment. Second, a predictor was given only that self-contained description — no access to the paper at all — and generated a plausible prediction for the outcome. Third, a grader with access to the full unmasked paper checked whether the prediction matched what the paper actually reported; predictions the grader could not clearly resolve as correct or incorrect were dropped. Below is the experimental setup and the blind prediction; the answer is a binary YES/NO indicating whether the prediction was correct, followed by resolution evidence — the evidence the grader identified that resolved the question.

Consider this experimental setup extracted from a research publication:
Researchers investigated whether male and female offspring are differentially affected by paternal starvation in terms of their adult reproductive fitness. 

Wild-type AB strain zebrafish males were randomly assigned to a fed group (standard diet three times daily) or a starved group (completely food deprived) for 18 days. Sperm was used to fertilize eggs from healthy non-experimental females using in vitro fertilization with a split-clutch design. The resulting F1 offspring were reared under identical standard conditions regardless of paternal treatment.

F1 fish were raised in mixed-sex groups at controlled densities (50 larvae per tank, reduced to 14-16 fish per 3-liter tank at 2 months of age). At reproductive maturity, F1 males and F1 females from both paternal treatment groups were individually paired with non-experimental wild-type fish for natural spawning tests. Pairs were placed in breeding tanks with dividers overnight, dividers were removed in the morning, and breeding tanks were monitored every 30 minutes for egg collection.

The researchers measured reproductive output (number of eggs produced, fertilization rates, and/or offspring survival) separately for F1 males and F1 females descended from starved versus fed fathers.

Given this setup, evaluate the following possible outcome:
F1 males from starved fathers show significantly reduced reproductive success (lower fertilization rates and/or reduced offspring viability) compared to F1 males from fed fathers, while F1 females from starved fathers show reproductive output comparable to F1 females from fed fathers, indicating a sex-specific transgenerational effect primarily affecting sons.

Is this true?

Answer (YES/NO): NO